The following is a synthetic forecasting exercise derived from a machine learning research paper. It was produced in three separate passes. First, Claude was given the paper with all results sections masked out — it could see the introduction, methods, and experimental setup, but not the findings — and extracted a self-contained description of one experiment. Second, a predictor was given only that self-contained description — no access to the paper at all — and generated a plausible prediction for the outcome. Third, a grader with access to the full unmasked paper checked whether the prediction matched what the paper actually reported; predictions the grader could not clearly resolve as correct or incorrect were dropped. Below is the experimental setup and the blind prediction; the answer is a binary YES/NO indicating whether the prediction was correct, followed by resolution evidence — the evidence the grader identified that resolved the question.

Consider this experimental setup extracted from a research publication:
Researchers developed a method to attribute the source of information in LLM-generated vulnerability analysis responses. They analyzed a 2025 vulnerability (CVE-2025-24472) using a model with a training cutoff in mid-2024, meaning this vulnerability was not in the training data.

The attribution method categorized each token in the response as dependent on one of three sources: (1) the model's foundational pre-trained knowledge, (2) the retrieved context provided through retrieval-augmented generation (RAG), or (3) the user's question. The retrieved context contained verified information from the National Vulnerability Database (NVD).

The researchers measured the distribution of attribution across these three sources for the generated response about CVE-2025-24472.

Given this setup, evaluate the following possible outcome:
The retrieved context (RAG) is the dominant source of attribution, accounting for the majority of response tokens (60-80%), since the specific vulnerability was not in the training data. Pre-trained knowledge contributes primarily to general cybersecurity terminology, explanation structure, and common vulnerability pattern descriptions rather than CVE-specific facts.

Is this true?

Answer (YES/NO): YES